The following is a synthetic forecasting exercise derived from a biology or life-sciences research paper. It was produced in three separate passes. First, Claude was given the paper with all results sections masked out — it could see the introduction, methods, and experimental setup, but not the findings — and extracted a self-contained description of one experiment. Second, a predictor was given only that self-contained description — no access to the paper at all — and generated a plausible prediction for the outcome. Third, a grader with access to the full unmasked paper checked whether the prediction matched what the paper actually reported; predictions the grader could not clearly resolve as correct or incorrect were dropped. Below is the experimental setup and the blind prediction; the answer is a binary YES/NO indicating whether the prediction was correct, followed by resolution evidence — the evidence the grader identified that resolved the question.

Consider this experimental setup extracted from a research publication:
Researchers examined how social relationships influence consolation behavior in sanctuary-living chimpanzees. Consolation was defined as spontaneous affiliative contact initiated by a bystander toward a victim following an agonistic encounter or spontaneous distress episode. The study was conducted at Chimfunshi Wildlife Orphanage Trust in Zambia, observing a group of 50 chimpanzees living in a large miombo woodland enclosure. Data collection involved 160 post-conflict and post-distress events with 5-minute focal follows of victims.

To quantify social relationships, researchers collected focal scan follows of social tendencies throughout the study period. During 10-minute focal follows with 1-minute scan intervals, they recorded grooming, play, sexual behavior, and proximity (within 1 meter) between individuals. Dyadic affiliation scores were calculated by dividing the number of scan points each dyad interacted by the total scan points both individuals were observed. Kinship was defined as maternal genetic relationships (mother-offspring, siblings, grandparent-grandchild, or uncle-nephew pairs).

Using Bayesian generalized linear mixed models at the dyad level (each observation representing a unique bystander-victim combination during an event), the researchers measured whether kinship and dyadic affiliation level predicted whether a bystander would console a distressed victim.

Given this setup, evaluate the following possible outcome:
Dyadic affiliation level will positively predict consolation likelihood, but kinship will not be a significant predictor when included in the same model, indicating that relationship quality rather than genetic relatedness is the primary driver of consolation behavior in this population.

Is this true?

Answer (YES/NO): NO